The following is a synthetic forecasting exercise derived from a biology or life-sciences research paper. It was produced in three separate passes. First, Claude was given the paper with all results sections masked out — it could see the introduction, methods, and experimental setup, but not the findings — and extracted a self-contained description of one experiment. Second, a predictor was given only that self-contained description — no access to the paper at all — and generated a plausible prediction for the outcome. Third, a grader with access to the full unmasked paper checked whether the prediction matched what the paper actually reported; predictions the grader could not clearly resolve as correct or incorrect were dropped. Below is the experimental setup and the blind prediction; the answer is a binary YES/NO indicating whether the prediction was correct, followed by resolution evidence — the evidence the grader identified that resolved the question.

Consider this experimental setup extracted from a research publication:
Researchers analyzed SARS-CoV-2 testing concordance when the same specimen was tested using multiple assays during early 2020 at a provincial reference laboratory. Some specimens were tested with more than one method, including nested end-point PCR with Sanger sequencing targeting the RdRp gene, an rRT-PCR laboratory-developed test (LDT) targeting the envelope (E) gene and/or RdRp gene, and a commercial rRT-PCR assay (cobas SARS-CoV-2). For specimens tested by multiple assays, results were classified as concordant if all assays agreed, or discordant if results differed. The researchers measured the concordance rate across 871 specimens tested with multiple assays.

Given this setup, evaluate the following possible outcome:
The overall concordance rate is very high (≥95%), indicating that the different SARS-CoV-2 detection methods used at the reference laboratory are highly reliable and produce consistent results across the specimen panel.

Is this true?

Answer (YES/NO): YES